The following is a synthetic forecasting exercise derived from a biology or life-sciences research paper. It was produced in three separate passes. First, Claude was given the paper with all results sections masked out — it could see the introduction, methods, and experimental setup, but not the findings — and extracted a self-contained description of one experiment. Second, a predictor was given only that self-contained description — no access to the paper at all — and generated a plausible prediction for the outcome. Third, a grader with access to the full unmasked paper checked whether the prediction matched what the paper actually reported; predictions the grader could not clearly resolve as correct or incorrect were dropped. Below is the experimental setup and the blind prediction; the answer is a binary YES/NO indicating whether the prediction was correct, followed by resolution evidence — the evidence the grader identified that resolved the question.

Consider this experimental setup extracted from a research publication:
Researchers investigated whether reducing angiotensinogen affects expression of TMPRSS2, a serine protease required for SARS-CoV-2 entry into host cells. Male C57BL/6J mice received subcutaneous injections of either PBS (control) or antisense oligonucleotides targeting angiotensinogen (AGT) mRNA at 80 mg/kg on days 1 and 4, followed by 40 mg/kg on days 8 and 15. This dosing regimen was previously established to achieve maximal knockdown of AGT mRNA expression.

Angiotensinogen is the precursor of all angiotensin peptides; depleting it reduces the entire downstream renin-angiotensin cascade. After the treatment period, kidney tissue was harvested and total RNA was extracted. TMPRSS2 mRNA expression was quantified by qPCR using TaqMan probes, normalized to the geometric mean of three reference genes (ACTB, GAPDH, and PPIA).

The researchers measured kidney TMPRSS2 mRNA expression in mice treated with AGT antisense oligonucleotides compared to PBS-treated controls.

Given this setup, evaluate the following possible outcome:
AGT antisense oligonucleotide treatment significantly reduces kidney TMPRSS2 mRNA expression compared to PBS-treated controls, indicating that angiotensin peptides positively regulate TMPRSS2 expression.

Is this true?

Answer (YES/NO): NO